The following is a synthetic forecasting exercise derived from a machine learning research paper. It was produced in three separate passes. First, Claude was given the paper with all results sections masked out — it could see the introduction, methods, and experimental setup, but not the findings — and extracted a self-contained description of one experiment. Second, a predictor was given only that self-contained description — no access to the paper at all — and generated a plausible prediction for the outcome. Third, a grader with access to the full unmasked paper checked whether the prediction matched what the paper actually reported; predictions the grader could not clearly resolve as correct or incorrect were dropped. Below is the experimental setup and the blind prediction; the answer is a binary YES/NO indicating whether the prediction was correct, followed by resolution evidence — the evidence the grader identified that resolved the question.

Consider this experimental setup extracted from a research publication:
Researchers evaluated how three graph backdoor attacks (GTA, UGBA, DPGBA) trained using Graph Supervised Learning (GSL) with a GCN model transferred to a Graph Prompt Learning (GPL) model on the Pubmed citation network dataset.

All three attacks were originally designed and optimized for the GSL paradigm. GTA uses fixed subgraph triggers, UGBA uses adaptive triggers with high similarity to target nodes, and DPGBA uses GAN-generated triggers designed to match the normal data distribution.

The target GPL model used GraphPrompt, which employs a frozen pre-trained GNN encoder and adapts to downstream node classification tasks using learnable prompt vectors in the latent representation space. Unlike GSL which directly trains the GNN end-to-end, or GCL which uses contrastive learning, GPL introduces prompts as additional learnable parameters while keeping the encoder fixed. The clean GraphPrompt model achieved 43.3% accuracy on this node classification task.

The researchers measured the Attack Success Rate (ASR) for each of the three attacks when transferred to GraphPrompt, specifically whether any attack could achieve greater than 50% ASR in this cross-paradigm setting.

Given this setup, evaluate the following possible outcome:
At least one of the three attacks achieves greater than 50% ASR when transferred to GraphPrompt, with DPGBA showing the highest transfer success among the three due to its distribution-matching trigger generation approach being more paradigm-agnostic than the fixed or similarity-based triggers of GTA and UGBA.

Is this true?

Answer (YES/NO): NO